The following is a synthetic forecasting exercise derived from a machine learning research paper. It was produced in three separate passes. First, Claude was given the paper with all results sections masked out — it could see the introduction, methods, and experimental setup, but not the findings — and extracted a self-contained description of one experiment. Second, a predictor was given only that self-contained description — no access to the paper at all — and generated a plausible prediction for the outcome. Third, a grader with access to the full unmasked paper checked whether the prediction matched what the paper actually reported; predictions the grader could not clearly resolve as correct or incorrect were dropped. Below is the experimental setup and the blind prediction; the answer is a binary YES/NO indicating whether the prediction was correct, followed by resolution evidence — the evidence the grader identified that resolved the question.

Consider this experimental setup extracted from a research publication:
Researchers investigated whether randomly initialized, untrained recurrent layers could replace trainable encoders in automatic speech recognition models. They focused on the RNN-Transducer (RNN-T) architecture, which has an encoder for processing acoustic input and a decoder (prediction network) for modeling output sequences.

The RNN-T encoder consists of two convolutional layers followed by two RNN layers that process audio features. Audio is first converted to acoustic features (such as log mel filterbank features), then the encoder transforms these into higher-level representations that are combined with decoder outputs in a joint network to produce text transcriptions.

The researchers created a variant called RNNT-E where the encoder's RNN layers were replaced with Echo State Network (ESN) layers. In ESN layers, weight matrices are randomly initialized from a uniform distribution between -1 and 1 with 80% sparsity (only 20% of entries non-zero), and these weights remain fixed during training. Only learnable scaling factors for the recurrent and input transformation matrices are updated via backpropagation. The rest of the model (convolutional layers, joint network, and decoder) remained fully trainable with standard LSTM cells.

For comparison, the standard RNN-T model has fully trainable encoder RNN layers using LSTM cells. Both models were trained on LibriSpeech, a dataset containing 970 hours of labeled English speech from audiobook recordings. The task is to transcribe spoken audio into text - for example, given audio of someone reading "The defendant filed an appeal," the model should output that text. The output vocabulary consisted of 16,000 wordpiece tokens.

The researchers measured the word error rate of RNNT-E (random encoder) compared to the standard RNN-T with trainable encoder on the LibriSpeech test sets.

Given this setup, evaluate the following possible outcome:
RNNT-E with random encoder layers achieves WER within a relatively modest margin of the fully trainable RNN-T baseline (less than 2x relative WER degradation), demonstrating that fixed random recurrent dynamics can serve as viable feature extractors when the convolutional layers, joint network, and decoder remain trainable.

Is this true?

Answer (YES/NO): NO